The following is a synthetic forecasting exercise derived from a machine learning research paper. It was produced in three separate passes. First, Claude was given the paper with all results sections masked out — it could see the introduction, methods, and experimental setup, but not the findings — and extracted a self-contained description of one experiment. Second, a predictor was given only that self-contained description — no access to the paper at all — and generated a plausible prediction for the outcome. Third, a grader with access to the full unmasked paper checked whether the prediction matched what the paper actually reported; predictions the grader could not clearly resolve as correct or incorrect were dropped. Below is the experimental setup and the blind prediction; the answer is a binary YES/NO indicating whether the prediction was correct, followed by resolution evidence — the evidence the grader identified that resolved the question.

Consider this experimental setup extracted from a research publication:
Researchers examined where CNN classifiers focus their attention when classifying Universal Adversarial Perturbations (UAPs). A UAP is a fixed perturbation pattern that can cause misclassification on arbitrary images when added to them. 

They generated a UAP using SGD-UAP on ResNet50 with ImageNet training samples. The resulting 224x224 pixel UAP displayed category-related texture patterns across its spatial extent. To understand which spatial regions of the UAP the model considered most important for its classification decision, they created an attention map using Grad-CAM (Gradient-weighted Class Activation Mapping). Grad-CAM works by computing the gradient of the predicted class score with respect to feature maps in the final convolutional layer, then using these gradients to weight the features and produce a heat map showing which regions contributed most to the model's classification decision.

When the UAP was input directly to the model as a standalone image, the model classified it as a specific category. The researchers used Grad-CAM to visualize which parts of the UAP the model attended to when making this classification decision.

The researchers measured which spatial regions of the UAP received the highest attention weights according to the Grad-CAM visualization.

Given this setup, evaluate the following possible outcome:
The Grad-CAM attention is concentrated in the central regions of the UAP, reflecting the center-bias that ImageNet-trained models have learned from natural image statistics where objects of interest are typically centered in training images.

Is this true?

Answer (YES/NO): NO